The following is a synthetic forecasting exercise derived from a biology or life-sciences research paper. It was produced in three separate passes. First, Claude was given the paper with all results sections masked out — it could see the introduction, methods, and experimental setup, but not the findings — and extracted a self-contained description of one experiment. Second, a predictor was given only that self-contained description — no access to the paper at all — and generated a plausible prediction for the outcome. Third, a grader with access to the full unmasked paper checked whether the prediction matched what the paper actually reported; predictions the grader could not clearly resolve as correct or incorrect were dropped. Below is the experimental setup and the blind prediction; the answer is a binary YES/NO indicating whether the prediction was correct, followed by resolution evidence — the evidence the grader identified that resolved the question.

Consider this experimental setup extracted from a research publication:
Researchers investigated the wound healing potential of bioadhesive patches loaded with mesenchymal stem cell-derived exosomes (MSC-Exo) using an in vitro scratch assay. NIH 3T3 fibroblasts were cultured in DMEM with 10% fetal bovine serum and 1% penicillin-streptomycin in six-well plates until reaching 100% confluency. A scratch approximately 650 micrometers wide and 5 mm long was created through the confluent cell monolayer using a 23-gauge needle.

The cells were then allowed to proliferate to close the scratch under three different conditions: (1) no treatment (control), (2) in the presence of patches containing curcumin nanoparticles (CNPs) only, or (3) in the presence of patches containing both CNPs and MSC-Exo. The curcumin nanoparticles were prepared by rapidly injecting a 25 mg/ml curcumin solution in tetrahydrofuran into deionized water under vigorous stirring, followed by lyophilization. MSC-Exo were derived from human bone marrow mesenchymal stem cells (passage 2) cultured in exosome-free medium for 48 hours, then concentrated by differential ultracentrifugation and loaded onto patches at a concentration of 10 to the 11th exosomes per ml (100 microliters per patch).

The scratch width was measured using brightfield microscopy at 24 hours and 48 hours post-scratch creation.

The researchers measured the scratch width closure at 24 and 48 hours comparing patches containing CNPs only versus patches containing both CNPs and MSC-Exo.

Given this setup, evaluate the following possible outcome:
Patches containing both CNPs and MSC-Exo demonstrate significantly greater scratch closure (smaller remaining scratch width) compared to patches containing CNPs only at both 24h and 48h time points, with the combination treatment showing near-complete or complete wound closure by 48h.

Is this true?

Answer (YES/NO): YES